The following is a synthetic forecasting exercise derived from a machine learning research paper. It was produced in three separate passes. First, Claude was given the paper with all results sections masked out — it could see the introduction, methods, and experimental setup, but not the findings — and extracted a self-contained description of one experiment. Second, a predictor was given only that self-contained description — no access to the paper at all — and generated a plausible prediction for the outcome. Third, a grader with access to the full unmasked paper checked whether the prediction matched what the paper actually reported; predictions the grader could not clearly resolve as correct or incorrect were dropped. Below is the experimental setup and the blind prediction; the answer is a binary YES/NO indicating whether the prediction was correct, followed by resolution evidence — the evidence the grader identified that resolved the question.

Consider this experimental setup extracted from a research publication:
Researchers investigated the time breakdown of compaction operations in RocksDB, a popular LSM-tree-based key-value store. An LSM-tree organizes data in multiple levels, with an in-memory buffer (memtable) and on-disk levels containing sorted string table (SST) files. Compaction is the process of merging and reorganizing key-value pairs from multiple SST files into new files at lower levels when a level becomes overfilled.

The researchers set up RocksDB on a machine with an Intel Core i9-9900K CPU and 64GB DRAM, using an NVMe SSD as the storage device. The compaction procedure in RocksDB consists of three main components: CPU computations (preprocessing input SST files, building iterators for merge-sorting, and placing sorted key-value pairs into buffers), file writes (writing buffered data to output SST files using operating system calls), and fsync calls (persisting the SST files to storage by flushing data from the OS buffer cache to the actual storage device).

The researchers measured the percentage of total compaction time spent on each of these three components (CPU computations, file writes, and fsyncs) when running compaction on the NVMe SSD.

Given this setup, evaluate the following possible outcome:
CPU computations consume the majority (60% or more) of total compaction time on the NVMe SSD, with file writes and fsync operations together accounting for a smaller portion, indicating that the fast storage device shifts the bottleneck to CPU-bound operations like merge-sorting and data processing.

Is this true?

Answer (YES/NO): NO